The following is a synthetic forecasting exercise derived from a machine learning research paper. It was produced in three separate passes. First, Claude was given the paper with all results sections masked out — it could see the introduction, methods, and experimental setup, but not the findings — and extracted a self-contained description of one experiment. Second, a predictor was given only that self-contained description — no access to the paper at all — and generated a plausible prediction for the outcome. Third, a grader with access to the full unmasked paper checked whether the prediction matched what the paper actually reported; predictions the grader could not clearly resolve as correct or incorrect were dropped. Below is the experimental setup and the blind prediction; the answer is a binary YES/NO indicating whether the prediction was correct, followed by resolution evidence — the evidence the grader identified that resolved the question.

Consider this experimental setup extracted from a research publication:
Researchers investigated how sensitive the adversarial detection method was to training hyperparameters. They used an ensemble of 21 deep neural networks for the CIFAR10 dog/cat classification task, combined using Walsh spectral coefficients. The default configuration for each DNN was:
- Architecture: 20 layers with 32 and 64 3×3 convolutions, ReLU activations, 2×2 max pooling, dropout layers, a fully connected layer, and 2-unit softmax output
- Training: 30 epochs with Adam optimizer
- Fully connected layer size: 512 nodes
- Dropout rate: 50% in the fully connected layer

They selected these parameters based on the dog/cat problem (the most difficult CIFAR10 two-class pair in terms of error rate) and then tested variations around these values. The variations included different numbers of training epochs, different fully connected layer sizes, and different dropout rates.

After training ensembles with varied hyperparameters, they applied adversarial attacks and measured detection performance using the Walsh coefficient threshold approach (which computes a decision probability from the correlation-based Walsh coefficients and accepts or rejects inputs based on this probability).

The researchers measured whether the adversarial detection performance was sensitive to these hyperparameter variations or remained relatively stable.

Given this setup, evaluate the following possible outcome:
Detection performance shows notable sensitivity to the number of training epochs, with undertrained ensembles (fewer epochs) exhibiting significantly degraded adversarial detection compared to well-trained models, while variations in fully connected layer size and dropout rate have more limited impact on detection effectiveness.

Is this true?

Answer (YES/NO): NO